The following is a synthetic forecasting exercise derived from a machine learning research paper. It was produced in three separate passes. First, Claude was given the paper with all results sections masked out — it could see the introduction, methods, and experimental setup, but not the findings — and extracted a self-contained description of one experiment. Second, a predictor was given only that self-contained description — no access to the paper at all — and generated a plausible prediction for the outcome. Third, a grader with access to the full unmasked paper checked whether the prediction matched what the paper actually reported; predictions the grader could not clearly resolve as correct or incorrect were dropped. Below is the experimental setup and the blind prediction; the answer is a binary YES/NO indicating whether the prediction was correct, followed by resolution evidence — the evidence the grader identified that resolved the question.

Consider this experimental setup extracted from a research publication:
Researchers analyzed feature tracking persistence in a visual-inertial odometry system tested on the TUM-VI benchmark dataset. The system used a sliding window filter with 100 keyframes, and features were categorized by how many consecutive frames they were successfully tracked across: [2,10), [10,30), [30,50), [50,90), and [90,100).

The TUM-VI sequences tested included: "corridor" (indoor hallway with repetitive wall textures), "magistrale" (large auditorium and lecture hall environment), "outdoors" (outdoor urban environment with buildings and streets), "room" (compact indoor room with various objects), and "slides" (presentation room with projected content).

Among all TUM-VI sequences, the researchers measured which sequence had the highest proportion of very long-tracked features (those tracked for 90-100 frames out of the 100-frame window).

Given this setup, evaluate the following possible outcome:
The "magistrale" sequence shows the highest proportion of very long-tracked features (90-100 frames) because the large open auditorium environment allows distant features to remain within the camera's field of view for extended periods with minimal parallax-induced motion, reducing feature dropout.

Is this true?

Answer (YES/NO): NO